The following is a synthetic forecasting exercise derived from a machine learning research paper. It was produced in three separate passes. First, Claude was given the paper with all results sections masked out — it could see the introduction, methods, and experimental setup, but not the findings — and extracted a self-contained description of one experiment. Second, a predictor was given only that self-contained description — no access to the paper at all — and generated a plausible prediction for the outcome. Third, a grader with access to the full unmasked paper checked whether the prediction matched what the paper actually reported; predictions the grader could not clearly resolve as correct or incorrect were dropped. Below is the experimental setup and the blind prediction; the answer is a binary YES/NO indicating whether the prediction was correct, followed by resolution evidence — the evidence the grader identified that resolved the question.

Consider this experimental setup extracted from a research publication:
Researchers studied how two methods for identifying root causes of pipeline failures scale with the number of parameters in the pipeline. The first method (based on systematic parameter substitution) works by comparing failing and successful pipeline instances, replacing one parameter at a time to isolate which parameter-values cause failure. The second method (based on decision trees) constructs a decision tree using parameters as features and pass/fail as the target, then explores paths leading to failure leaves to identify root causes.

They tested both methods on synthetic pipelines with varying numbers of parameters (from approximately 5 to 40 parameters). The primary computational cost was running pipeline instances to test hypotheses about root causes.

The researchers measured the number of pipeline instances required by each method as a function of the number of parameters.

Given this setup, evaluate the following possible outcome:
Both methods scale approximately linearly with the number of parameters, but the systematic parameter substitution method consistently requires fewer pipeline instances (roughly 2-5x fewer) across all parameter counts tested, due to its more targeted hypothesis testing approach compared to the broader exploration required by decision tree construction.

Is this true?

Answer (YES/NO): NO